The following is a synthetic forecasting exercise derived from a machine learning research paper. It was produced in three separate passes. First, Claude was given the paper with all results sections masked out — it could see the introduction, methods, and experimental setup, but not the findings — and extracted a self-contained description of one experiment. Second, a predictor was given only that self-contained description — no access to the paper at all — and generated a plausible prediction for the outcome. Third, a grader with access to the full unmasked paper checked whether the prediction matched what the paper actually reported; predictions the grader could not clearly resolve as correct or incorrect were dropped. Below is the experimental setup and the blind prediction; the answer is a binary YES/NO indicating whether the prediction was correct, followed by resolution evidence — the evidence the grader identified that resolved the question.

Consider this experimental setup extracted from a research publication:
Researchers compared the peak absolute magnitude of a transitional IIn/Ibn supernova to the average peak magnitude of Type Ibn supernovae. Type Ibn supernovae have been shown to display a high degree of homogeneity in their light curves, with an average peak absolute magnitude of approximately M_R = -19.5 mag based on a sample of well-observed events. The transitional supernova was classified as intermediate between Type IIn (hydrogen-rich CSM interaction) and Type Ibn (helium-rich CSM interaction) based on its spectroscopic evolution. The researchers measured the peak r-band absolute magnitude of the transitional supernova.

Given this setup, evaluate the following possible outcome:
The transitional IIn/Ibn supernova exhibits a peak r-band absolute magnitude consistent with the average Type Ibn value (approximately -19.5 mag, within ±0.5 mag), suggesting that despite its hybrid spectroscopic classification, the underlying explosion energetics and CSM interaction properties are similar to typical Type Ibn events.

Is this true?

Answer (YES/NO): NO